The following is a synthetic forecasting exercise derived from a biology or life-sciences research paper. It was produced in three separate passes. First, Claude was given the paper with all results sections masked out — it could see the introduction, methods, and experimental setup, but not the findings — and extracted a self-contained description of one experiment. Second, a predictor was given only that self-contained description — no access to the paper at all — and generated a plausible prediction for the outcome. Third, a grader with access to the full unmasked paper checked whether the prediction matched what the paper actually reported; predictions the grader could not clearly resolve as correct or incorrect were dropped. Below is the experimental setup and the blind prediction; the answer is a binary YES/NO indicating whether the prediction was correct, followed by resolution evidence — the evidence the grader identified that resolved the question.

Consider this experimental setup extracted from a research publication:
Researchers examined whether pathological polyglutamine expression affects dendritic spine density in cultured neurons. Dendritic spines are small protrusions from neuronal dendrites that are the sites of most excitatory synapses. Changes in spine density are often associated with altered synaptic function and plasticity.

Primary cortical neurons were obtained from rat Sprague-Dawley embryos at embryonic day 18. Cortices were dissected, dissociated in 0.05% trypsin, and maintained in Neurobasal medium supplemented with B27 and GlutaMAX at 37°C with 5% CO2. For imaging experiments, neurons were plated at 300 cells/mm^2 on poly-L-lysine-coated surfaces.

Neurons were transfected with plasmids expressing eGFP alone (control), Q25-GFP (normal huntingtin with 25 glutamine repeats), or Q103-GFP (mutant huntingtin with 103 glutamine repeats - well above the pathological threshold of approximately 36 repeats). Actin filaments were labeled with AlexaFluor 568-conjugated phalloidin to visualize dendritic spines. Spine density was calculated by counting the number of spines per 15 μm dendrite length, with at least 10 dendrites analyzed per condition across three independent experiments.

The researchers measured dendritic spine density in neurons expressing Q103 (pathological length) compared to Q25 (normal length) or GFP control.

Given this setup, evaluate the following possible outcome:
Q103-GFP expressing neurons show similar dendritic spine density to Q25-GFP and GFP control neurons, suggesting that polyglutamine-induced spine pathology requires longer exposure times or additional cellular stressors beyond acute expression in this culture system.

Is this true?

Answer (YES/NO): NO